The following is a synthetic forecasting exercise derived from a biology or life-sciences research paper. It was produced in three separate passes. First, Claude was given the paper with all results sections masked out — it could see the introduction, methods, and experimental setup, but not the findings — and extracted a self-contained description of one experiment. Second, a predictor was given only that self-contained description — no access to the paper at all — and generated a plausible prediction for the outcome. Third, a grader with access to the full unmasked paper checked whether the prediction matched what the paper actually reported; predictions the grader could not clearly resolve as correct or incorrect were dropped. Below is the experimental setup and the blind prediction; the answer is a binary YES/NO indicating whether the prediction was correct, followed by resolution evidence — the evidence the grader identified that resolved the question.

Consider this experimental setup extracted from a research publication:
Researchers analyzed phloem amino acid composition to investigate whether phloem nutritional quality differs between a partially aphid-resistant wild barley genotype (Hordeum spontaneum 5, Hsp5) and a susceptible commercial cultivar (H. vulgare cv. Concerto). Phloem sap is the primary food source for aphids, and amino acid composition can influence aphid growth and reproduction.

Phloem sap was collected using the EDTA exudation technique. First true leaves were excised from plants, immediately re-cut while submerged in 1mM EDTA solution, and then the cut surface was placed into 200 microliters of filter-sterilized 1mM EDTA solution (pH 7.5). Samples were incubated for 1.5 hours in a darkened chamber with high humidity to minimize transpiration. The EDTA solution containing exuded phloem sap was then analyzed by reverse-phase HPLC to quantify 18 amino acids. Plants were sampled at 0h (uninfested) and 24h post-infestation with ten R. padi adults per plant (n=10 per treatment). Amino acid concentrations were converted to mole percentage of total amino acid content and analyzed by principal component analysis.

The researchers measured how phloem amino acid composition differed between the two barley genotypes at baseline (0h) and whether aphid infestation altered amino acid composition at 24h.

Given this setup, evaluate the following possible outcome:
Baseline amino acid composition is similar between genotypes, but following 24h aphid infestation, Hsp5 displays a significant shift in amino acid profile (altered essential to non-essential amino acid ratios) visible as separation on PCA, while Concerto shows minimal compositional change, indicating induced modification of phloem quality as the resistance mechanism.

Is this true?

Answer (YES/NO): NO